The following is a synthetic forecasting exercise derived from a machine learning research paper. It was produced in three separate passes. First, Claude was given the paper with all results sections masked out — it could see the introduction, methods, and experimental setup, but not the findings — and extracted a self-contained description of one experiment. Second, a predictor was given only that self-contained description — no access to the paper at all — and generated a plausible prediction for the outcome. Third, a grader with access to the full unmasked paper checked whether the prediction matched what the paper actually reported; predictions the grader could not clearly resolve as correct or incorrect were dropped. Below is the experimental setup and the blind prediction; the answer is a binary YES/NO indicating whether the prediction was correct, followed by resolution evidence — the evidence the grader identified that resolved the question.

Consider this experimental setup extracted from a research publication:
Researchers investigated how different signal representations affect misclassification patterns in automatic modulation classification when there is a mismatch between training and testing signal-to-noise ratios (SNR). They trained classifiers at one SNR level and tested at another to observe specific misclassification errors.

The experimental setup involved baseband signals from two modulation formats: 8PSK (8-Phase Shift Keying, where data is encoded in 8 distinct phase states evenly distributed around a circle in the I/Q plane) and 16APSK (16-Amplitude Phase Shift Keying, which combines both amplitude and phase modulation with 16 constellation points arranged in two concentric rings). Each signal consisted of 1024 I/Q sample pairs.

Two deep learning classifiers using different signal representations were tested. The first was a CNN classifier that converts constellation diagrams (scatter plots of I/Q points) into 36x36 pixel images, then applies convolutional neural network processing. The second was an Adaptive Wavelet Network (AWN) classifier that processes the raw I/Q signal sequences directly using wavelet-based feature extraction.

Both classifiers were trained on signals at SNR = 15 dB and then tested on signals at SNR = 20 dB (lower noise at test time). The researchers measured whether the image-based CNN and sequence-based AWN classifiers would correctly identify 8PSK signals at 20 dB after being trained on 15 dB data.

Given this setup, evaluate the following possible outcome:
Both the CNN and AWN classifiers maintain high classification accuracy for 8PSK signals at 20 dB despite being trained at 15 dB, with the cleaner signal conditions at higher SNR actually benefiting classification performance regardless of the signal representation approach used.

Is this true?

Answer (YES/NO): NO